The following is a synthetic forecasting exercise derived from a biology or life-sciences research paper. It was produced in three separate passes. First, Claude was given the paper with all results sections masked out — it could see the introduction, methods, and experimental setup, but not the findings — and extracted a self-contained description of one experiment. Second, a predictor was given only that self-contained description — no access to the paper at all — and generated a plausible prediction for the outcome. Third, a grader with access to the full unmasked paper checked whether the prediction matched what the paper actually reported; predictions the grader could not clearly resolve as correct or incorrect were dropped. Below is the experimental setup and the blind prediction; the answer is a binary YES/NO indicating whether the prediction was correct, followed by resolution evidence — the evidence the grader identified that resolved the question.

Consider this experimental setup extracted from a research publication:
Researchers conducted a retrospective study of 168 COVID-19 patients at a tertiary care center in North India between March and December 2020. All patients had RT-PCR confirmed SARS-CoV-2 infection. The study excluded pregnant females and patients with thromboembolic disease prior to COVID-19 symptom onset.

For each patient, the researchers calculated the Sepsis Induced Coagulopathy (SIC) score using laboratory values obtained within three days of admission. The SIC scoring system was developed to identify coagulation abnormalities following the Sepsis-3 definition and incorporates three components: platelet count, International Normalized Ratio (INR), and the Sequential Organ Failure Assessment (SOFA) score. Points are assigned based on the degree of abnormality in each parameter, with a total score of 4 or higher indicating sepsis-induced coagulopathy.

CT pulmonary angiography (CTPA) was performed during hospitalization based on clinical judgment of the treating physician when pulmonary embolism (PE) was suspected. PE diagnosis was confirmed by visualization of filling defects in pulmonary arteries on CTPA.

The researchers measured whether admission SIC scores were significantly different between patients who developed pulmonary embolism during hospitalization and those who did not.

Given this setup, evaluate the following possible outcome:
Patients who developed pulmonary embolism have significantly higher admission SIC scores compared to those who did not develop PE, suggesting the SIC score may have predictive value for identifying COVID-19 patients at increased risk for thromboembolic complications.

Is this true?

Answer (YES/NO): YES